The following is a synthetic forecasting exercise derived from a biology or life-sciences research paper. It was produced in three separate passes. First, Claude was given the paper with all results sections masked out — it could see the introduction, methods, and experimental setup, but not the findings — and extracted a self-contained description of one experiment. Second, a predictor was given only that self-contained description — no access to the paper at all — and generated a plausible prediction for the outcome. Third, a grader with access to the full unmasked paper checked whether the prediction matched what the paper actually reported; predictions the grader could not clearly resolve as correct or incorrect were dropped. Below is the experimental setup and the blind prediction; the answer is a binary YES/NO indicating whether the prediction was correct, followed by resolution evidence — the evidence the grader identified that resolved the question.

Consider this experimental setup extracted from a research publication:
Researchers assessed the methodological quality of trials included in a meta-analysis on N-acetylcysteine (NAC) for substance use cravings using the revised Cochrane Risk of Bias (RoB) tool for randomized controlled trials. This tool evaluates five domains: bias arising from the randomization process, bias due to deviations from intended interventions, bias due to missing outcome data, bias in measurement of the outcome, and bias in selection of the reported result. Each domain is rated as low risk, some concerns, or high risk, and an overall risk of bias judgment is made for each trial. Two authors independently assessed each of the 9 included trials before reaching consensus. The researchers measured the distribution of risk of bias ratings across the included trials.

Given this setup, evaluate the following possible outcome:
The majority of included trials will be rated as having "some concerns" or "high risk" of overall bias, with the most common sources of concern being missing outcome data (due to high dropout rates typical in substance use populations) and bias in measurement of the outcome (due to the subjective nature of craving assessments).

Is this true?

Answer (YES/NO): NO